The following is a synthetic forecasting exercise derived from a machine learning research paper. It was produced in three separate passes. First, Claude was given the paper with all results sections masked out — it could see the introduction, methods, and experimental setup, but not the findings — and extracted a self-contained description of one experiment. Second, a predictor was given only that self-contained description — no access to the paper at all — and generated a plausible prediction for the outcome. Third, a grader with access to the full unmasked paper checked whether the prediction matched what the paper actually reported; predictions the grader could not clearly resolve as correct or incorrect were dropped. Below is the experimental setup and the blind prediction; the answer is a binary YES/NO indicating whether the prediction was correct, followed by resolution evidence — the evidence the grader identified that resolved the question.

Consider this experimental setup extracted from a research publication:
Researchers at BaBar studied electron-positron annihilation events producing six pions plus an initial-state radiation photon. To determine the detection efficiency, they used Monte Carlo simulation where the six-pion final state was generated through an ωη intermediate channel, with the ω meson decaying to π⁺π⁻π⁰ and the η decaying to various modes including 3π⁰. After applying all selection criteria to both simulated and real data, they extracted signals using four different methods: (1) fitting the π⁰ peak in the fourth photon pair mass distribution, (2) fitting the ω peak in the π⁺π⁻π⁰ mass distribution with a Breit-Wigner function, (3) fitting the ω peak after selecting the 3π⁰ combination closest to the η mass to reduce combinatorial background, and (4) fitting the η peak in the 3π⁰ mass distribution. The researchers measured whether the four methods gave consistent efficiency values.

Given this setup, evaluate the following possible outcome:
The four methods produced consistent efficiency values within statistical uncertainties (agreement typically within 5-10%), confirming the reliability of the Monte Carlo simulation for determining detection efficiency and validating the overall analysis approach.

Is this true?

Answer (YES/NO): NO